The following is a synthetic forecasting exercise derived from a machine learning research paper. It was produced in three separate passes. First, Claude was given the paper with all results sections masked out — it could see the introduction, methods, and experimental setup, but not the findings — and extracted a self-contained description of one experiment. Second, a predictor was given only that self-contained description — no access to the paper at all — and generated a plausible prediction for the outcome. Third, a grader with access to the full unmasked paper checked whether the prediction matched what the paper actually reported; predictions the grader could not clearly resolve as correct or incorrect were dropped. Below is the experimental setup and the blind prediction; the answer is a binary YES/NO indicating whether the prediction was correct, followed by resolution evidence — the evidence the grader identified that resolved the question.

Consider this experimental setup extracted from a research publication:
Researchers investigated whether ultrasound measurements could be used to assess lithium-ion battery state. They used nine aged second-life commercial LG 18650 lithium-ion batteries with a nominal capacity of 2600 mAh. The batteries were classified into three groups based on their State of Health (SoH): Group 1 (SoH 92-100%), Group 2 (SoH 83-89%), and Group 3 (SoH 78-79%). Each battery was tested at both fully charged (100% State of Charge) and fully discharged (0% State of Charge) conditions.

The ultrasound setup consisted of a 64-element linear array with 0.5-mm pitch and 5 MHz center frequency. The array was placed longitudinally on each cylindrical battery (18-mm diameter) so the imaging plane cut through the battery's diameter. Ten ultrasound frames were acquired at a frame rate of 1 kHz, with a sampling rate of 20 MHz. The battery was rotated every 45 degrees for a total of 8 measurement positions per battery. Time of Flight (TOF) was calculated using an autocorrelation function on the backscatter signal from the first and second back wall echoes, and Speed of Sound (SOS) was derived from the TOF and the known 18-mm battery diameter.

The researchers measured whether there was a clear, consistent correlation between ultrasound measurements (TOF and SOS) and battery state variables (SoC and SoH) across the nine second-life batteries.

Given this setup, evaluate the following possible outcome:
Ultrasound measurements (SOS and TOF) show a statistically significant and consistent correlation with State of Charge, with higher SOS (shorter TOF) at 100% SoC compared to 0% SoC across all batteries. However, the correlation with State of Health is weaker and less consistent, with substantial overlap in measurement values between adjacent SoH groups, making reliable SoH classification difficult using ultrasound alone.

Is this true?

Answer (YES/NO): NO